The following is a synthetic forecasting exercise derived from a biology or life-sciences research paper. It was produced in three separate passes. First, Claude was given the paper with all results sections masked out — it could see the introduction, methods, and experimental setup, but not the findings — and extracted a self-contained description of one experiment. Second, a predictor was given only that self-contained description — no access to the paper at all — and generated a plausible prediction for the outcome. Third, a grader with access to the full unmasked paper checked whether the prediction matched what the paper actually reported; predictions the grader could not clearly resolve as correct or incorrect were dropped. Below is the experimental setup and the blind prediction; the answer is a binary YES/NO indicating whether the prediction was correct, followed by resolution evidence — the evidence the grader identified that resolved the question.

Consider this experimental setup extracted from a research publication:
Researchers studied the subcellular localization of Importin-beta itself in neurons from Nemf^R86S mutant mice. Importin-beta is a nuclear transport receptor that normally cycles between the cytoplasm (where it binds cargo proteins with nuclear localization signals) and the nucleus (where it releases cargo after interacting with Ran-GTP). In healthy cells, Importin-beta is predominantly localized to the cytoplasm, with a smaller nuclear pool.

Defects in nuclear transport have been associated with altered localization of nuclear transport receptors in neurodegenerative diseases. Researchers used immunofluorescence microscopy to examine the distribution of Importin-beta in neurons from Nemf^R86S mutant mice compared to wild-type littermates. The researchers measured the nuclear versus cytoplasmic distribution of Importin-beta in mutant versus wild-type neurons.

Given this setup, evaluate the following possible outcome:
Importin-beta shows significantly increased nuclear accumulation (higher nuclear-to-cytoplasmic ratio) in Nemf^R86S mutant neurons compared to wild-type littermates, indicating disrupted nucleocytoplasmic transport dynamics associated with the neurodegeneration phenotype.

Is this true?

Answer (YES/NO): NO